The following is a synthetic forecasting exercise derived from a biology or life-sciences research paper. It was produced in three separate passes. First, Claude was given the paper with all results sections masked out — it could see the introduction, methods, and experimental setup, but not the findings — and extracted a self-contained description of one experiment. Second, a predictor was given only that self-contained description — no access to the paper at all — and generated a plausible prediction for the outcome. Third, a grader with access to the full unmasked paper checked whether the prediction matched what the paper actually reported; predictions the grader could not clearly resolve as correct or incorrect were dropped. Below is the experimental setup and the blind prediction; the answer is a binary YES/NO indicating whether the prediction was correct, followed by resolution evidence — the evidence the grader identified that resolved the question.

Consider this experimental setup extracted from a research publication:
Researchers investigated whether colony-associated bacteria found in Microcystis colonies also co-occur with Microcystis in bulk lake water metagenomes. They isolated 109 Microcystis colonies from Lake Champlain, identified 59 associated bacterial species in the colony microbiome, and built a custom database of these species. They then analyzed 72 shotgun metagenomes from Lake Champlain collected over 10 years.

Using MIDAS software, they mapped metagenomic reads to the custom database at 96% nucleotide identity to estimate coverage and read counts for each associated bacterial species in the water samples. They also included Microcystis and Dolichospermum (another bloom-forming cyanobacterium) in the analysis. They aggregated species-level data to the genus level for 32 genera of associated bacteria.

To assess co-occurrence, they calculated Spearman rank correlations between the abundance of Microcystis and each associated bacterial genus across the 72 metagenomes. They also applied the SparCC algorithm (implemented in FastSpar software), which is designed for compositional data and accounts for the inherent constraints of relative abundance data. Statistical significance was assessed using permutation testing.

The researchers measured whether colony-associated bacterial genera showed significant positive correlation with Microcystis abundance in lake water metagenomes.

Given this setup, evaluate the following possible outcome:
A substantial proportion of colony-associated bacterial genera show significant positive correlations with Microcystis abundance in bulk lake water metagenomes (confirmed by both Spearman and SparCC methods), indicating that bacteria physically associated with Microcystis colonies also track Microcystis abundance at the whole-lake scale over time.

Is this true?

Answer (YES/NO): YES